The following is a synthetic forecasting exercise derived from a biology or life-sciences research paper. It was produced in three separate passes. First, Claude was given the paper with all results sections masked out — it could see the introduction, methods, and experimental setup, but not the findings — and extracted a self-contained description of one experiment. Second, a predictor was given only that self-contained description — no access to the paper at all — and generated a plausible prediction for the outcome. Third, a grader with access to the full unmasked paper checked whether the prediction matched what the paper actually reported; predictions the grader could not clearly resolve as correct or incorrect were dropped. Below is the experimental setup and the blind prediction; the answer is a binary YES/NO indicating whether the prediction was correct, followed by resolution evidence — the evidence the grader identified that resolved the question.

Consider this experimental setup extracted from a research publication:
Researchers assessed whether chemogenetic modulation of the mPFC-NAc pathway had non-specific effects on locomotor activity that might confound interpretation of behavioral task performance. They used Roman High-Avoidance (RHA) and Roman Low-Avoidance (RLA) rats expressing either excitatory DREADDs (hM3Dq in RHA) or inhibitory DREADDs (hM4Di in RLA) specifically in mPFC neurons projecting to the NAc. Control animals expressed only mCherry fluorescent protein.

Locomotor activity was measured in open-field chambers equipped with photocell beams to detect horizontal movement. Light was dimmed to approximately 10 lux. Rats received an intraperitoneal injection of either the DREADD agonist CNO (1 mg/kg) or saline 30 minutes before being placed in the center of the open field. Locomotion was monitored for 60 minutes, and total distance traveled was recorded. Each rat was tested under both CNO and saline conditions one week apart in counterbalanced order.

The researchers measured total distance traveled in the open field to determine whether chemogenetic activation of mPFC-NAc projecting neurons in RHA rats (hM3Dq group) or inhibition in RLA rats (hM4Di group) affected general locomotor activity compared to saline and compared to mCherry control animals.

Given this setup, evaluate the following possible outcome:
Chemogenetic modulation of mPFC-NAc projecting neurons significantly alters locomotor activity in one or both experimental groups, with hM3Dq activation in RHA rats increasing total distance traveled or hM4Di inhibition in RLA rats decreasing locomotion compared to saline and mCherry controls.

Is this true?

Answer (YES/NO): YES